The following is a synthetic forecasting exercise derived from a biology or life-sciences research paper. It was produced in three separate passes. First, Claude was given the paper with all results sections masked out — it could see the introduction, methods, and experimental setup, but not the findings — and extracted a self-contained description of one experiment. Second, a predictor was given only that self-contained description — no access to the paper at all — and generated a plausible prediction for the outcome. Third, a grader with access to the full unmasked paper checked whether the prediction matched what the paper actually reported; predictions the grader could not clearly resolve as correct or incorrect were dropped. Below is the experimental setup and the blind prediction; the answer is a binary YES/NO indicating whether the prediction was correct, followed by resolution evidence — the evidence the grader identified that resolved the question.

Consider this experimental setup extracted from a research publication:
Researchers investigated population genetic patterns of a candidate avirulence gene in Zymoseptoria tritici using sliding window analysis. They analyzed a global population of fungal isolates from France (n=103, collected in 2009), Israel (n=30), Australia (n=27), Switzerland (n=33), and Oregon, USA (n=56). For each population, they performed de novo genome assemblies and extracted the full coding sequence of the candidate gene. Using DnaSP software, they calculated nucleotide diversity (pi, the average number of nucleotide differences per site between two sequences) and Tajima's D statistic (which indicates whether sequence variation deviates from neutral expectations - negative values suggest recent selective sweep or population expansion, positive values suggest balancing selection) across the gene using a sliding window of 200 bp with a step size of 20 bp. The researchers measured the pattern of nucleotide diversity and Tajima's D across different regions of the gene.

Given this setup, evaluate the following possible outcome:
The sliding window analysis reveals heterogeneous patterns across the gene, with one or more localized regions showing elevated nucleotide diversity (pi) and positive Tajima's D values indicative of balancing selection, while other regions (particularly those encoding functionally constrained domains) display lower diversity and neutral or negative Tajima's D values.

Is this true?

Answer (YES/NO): NO